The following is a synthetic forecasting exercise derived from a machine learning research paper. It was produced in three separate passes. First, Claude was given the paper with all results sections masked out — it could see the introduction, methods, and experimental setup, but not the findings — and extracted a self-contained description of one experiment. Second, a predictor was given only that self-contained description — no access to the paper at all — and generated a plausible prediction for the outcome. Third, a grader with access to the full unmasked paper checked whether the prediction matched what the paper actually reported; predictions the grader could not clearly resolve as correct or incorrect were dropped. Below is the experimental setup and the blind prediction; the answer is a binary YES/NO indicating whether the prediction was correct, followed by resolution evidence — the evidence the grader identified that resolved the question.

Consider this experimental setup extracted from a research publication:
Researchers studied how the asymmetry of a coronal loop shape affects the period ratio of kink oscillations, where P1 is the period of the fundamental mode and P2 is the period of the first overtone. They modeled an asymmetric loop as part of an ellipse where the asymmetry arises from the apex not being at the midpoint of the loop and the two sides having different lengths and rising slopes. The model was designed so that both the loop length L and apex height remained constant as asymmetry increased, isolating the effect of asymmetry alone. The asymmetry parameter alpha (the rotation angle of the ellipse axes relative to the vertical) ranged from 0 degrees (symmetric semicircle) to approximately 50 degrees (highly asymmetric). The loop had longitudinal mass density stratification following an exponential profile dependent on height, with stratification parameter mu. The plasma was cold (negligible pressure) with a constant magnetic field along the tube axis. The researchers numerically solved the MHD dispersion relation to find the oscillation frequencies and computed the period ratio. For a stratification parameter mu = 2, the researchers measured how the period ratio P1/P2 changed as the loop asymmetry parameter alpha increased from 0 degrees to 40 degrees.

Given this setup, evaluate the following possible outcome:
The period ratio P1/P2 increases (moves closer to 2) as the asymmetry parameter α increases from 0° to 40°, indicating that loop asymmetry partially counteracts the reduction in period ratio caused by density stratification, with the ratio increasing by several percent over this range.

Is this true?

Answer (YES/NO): NO